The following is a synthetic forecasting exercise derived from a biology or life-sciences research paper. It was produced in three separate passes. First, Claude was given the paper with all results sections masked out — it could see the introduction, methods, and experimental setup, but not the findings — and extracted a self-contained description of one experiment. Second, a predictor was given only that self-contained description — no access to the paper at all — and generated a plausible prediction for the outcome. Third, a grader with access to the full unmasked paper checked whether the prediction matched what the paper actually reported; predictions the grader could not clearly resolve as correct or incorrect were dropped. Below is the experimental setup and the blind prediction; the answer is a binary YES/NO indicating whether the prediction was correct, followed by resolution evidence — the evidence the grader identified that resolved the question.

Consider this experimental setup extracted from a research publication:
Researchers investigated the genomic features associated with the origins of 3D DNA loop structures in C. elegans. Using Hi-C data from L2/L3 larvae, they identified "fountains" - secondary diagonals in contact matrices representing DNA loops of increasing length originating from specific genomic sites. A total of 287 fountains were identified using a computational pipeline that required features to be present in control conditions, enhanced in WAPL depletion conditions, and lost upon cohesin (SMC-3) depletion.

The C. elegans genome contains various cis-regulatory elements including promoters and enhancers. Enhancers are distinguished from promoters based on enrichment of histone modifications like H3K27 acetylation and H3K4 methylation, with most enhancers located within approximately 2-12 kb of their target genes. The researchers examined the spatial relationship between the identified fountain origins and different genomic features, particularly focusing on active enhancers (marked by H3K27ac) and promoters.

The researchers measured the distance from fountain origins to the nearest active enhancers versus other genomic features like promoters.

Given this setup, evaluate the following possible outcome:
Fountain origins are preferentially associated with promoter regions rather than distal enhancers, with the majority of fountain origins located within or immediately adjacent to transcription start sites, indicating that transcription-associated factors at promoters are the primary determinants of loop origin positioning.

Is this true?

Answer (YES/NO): NO